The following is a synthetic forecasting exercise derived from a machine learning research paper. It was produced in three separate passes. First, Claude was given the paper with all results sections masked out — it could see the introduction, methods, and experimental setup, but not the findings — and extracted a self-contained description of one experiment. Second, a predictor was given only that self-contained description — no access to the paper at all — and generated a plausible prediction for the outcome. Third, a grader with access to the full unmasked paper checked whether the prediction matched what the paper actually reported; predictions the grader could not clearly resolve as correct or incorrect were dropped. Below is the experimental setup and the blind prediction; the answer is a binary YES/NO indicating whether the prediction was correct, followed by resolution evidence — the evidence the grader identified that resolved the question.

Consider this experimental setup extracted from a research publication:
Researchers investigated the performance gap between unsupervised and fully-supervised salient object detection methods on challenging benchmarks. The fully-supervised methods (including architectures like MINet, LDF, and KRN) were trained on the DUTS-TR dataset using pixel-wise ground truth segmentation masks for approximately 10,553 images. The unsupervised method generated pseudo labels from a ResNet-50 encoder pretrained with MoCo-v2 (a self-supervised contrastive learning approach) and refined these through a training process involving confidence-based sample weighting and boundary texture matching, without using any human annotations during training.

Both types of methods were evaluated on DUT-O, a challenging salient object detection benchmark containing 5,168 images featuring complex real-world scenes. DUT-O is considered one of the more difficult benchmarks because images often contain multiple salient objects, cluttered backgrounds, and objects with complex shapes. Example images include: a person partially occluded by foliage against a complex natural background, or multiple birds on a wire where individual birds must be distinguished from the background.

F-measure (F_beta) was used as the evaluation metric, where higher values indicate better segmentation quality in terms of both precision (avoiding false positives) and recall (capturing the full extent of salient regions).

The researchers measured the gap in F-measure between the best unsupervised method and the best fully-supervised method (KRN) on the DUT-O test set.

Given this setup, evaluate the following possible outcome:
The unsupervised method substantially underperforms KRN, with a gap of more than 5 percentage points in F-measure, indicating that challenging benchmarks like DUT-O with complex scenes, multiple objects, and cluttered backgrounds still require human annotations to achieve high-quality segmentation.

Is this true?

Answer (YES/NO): NO